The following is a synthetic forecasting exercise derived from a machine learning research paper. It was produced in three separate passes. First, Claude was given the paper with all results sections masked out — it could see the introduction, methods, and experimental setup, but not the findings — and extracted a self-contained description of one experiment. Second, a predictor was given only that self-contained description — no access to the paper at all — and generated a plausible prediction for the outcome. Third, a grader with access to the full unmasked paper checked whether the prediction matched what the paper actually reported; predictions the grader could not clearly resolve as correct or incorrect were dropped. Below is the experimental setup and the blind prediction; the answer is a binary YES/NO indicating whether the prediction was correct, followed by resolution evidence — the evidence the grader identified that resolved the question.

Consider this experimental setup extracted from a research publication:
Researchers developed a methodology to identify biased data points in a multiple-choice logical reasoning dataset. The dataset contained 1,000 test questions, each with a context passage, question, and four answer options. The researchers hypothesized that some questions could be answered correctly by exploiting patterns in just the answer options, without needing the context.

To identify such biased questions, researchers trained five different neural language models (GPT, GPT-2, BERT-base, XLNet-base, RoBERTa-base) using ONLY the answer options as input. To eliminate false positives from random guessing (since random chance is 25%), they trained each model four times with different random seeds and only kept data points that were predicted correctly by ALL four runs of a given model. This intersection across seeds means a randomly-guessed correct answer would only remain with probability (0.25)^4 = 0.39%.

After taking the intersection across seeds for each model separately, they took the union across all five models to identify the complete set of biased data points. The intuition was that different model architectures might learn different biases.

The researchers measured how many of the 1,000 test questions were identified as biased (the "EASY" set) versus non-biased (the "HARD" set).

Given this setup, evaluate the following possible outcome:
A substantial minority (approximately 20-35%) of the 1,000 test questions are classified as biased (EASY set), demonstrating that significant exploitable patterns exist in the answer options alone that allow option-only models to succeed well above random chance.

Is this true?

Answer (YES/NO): NO